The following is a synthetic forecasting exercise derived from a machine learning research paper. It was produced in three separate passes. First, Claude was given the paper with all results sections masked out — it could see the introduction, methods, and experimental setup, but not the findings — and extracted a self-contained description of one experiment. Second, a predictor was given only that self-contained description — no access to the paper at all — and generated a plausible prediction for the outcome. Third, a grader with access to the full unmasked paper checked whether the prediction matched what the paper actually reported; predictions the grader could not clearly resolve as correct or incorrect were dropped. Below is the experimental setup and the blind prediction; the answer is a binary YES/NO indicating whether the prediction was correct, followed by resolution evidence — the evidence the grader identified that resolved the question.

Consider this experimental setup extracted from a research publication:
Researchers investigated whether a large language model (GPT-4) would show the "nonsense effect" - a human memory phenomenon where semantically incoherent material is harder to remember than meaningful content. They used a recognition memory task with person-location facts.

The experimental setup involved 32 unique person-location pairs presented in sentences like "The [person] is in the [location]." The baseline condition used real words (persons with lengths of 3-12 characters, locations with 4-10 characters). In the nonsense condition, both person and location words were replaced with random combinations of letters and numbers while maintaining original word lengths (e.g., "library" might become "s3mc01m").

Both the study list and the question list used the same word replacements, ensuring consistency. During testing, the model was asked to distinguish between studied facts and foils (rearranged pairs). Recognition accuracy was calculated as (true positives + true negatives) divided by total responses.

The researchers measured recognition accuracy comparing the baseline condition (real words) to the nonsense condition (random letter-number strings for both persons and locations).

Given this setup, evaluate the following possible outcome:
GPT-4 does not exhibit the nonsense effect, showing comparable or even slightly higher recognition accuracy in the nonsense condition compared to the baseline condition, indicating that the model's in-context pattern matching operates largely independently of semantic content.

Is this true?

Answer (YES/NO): YES